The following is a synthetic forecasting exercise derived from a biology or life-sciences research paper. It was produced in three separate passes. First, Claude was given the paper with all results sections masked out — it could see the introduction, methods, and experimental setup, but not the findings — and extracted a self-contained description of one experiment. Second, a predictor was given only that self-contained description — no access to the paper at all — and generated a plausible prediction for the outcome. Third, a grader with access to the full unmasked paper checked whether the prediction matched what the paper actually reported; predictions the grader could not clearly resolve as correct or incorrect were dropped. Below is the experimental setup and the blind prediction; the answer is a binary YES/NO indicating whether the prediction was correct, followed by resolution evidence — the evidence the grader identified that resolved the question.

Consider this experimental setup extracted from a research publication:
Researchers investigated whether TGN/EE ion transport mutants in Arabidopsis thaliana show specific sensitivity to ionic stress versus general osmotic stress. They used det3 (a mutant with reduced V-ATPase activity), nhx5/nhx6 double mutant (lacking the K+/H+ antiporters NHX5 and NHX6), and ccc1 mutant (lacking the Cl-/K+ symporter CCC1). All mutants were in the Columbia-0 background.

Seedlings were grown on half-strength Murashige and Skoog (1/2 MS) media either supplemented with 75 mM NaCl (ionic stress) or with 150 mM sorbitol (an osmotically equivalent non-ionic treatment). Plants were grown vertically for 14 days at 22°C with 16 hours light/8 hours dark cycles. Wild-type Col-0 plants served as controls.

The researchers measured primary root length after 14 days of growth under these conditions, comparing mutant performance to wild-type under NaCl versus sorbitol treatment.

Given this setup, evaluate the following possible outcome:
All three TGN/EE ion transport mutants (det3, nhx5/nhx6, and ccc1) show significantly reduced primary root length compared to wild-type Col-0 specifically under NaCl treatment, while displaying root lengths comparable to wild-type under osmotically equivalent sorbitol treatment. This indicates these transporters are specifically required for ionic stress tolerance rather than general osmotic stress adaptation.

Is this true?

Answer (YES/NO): NO